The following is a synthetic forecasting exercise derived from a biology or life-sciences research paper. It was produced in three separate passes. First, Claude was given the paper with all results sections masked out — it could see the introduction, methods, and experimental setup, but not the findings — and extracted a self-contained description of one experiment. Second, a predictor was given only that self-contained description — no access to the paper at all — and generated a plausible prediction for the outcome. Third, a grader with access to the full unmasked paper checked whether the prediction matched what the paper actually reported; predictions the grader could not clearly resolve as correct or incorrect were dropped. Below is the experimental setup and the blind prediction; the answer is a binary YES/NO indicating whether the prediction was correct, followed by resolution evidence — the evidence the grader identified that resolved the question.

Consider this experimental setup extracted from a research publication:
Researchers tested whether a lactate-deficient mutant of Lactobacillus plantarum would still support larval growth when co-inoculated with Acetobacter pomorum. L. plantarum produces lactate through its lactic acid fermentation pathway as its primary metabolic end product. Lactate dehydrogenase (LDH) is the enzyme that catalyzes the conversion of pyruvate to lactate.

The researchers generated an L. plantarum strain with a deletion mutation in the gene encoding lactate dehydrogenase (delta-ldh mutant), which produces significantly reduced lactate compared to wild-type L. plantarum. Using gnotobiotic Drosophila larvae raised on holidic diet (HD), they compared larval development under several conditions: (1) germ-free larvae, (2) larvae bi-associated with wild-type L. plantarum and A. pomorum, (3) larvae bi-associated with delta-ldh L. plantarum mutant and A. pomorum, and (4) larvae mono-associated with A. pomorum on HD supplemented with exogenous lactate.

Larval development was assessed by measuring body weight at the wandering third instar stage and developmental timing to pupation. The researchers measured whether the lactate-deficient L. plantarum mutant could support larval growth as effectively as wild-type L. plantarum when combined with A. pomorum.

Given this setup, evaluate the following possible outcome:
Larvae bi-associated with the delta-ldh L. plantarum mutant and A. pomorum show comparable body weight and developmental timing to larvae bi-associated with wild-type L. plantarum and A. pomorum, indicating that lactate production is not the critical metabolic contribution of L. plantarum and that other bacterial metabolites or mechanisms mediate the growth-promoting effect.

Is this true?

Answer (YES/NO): NO